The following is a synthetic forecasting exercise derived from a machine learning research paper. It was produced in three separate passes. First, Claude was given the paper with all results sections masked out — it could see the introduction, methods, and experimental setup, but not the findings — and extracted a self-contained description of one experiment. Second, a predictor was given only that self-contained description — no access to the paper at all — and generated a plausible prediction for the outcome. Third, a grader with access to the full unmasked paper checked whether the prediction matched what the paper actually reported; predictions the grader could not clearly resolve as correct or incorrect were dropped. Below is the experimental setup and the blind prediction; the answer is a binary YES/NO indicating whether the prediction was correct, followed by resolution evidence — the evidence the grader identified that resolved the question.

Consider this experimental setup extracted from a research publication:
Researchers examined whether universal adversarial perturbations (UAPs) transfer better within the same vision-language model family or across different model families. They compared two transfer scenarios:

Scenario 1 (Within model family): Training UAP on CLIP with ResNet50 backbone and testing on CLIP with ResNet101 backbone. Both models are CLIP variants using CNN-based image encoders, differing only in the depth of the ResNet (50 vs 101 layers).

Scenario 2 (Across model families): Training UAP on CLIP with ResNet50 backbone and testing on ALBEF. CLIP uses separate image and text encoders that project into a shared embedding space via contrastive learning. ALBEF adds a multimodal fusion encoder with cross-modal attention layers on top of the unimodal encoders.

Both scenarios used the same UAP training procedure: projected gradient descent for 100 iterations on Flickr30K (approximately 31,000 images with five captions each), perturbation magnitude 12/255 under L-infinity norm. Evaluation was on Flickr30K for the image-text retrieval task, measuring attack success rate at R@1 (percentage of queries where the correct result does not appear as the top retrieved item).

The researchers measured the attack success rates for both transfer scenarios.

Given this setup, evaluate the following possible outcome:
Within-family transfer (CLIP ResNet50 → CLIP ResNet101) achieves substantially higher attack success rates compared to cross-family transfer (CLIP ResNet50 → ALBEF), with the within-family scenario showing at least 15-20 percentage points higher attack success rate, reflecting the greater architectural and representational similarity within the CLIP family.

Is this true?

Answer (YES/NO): YES